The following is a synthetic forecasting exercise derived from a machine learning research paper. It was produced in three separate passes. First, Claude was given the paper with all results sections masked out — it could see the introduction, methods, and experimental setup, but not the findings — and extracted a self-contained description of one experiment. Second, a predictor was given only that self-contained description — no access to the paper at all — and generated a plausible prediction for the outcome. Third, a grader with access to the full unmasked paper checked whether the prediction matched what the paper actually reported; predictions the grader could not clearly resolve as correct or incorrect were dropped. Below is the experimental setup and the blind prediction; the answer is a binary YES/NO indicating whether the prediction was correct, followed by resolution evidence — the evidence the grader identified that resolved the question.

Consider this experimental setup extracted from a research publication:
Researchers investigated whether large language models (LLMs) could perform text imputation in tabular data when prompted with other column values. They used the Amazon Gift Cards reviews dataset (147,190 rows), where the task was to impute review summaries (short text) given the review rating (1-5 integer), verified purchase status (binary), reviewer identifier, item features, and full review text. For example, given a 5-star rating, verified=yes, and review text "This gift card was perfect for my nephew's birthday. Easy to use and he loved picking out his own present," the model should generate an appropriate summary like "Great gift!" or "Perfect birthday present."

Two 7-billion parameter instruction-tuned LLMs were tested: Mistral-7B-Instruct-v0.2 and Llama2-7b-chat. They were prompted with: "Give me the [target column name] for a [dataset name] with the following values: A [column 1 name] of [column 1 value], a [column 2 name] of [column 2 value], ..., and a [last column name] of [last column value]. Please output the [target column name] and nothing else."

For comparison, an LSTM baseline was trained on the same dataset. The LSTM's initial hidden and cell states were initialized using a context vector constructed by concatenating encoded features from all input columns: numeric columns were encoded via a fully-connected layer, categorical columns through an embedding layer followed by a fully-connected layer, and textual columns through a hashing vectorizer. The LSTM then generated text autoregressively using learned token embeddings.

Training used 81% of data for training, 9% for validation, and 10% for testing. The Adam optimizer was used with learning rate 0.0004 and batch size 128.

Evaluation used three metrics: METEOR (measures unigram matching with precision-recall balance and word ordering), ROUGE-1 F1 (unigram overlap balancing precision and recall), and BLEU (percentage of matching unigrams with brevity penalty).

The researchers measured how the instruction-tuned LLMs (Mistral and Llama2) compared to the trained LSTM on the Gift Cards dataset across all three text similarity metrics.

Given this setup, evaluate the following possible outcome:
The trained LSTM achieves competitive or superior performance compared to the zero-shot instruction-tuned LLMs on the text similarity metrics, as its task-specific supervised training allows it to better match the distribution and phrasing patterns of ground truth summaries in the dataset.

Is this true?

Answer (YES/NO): YES